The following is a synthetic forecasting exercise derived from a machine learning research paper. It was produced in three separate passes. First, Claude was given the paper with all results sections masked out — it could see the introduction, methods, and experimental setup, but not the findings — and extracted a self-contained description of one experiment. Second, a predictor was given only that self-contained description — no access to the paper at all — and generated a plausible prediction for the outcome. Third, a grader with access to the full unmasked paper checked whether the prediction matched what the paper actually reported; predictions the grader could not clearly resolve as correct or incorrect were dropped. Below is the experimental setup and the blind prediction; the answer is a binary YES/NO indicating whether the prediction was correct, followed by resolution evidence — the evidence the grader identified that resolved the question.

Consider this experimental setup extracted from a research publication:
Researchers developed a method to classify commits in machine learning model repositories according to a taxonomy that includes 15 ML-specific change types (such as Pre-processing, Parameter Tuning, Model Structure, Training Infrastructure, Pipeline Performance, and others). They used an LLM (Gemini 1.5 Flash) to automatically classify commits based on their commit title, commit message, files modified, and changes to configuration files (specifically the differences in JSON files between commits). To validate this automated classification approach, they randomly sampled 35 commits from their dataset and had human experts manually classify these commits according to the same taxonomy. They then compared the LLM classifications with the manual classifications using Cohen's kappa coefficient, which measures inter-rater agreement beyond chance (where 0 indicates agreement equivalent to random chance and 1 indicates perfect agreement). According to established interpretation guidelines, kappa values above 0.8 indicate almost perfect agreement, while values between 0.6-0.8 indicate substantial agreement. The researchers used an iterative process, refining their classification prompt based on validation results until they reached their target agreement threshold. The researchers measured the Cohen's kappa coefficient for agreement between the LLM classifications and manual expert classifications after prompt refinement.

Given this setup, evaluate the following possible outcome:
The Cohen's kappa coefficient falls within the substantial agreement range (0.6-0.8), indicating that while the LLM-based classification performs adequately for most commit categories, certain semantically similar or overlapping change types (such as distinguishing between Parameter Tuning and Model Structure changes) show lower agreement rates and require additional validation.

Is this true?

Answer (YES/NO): NO